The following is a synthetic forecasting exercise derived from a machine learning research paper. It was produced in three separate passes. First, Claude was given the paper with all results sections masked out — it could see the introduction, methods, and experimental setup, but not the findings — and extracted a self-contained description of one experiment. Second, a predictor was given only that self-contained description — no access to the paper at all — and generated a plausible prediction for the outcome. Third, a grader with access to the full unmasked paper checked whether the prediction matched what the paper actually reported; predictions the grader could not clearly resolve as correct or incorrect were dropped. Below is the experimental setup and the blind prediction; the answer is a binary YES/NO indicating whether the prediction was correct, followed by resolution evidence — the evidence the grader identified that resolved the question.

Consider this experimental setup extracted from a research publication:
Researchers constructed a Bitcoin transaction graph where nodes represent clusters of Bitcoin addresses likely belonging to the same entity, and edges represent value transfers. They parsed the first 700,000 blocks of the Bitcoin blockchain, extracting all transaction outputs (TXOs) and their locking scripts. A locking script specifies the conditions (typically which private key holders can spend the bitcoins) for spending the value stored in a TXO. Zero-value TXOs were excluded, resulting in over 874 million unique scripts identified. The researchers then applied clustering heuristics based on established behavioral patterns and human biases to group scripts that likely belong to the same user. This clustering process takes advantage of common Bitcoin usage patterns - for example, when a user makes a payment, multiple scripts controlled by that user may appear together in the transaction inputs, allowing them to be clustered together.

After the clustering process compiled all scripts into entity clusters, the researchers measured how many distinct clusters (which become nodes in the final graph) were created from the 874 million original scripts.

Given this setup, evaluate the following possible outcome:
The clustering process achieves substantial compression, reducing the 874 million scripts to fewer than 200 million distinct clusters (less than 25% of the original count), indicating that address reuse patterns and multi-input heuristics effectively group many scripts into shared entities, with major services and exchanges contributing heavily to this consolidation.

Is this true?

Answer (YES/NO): NO